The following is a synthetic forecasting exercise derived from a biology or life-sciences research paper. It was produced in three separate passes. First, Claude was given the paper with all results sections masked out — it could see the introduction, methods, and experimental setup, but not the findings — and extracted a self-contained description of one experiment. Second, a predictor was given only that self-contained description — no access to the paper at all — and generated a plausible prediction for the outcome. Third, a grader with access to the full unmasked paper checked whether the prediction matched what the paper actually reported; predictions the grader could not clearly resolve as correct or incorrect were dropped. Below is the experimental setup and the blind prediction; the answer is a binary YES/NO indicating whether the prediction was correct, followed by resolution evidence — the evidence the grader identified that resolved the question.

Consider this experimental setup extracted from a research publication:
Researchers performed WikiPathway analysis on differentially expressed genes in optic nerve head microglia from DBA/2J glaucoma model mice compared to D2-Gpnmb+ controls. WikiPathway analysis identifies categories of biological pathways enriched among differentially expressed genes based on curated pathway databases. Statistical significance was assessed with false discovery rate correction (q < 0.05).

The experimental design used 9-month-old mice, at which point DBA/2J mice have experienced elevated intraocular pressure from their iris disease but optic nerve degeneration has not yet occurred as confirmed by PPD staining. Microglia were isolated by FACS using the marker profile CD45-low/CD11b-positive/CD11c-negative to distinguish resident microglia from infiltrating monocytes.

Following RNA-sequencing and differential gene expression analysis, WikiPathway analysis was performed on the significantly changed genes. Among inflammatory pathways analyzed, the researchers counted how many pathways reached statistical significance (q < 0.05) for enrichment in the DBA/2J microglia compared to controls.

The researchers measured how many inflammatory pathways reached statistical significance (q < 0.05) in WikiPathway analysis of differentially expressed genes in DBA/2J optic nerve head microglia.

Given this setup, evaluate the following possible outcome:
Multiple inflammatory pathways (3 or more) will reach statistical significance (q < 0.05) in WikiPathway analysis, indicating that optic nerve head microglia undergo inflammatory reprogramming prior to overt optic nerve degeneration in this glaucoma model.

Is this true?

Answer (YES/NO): NO